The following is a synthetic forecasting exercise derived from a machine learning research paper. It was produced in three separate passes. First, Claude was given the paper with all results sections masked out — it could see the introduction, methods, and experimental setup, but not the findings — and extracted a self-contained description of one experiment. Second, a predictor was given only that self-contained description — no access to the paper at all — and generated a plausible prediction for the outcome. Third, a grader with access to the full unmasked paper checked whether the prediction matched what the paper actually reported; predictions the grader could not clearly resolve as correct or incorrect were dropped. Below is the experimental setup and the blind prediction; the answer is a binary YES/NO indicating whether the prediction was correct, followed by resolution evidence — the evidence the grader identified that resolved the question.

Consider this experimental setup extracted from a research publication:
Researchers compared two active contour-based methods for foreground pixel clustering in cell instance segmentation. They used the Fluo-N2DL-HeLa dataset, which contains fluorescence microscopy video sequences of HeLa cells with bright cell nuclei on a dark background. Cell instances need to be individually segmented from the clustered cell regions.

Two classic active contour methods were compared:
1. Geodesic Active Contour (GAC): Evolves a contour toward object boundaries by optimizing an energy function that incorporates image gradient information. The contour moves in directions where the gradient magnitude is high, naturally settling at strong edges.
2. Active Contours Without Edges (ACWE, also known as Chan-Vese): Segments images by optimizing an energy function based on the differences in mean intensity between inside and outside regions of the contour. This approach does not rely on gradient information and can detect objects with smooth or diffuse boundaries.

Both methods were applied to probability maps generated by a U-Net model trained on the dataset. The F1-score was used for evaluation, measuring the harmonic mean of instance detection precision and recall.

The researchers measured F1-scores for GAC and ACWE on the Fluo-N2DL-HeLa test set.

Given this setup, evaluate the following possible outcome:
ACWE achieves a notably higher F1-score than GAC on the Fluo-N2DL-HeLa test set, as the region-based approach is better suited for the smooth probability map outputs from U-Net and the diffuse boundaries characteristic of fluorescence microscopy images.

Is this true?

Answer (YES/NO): YES